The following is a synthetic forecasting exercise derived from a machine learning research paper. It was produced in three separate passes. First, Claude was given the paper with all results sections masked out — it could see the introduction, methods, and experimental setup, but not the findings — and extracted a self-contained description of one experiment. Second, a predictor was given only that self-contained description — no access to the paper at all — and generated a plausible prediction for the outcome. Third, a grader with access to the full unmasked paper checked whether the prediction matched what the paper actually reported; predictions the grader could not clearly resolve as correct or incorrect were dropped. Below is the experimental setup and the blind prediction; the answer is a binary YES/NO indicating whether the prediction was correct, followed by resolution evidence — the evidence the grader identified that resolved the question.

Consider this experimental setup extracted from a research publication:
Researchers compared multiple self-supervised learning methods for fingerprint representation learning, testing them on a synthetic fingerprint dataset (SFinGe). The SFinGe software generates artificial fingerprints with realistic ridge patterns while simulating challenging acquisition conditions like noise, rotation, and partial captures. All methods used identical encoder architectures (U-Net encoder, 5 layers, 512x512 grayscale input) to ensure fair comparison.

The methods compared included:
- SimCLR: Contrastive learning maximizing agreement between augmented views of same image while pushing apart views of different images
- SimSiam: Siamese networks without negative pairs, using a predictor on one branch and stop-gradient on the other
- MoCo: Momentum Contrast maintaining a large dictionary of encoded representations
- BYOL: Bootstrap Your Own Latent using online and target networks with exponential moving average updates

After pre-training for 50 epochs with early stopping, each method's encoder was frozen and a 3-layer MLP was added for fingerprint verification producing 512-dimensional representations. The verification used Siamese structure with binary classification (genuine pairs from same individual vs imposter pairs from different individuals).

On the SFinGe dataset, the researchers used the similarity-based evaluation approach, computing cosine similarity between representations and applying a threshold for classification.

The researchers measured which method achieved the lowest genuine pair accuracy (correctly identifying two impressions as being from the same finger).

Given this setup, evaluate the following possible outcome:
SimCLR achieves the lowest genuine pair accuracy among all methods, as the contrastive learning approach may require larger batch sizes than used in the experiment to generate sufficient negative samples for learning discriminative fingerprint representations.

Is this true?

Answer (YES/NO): NO